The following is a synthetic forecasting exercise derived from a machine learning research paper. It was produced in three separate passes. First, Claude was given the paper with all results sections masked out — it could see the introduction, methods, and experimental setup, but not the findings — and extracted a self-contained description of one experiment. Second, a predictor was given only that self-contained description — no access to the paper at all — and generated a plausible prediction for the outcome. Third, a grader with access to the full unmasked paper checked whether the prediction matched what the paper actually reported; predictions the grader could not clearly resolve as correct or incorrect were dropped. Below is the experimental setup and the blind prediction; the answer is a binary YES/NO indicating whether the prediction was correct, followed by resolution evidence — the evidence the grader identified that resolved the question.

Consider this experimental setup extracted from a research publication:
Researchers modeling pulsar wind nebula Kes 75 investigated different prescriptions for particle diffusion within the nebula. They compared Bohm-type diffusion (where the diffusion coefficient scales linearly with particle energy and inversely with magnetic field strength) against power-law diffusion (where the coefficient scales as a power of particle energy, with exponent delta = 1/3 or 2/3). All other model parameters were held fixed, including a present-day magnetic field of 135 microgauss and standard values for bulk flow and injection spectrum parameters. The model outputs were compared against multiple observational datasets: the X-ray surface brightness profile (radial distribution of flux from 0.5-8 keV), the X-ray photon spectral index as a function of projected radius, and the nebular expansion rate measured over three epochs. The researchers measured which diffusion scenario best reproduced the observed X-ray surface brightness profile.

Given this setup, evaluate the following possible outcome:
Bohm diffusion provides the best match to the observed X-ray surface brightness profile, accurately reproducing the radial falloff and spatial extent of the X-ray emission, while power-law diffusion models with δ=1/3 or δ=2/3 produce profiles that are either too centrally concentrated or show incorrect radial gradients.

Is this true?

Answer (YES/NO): YES